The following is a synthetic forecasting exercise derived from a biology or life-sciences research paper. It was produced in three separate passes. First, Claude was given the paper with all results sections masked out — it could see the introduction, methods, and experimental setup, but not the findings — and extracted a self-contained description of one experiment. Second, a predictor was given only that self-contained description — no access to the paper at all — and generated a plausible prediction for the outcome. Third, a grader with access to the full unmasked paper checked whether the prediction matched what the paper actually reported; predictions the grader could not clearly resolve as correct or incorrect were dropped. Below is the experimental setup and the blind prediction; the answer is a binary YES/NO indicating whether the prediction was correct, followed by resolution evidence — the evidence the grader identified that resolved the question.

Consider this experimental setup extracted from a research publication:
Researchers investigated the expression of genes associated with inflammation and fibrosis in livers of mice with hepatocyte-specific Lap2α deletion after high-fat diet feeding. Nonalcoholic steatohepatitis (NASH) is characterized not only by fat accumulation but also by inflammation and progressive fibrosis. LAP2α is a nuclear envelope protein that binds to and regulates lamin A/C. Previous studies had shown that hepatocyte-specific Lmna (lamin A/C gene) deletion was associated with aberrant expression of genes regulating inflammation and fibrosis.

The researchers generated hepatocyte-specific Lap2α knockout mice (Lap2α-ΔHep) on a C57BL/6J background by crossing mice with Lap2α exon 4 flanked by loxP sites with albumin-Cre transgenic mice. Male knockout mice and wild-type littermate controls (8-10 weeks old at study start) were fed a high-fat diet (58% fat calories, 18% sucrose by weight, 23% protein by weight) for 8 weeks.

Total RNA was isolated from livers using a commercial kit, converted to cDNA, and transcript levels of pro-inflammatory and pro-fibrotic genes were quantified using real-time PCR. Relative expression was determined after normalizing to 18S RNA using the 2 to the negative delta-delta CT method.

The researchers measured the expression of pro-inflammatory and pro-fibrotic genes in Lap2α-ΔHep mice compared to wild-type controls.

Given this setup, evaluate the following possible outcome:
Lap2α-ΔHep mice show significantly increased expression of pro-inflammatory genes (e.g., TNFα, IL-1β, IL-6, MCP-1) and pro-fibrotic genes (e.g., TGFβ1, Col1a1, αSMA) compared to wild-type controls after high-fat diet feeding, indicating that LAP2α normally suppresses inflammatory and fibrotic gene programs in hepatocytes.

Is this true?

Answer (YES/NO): NO